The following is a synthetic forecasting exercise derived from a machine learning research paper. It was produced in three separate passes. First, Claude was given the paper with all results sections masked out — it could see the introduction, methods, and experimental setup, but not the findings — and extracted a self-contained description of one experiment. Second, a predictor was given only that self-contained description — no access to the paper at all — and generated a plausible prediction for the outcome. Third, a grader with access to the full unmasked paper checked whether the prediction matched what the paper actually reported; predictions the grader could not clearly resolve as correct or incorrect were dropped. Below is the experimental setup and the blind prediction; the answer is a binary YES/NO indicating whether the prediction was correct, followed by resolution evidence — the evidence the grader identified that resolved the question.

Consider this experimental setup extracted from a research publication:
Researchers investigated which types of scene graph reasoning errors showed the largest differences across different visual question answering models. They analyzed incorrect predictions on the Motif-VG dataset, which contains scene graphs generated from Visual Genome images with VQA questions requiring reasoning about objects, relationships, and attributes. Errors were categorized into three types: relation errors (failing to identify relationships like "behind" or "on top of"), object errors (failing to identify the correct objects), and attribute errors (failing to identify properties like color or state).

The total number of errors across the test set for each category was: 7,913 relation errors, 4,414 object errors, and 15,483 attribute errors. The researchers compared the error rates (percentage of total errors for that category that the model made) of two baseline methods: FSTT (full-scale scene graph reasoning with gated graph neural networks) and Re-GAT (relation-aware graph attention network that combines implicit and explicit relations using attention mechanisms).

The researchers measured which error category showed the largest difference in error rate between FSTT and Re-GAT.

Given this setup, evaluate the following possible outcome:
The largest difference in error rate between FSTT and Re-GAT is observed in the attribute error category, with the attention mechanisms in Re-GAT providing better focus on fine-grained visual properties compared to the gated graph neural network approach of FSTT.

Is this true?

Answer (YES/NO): YES